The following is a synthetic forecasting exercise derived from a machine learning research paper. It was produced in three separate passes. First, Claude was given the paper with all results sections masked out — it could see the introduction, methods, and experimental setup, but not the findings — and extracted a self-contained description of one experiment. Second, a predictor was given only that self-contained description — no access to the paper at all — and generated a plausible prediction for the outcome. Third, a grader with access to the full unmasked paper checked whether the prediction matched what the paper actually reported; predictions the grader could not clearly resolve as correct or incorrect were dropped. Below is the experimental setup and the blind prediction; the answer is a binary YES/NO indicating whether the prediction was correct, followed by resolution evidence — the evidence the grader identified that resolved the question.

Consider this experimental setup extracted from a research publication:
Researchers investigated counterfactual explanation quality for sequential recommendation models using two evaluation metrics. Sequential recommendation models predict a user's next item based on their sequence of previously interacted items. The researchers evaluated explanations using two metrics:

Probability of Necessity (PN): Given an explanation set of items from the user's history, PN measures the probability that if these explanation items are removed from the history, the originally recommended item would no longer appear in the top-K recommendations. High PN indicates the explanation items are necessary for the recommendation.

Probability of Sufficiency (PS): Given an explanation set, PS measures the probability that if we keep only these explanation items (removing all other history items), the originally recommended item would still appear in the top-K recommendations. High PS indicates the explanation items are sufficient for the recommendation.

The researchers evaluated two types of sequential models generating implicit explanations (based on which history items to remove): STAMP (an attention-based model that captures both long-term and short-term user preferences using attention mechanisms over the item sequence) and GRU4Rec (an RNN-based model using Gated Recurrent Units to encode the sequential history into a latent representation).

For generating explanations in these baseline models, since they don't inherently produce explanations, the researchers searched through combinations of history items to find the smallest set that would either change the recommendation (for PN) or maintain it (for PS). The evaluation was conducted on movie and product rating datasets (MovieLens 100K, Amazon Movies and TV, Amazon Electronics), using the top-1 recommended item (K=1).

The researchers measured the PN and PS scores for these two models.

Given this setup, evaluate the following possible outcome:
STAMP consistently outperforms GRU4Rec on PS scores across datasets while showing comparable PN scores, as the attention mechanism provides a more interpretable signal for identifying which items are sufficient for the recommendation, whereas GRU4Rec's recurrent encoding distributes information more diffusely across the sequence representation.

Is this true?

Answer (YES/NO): NO